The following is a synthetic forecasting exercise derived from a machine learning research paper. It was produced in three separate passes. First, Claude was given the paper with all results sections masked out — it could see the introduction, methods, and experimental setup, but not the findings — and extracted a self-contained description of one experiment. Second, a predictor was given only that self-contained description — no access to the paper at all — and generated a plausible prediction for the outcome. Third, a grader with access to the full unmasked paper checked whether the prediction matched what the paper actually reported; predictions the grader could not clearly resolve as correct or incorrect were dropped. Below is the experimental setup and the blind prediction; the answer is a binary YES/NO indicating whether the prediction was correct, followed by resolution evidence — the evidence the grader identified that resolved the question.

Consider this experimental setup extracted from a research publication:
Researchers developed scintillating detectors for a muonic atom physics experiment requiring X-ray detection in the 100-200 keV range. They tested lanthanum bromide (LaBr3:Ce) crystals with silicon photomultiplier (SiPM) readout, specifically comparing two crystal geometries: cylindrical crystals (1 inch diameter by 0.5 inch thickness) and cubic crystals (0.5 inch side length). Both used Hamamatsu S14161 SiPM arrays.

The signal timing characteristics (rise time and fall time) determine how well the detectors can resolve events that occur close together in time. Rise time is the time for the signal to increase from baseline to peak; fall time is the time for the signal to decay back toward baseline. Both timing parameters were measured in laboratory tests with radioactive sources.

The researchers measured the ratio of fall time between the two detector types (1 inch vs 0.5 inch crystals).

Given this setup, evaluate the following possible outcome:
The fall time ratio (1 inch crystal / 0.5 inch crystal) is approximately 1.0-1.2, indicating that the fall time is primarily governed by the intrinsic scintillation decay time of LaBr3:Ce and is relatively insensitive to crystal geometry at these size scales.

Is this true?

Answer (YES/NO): NO